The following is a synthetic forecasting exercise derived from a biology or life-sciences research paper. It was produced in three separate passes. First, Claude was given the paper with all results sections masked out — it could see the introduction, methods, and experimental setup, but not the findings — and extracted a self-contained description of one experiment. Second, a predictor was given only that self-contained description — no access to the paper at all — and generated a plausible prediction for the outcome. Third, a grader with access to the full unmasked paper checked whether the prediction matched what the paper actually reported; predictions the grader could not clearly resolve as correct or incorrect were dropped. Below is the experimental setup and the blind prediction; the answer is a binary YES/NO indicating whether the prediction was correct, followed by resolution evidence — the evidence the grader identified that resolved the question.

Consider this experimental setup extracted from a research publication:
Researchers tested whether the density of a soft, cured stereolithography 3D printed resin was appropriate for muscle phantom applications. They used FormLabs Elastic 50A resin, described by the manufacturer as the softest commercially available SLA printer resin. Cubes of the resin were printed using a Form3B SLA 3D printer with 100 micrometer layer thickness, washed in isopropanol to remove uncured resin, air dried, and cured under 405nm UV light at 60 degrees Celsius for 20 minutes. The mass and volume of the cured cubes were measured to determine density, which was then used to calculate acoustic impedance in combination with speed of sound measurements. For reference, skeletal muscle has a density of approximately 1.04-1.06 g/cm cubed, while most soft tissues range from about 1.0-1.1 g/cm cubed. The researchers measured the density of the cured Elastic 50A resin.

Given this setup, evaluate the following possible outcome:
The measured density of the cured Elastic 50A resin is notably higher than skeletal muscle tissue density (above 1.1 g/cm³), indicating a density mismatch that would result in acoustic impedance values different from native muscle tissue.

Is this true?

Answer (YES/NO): NO